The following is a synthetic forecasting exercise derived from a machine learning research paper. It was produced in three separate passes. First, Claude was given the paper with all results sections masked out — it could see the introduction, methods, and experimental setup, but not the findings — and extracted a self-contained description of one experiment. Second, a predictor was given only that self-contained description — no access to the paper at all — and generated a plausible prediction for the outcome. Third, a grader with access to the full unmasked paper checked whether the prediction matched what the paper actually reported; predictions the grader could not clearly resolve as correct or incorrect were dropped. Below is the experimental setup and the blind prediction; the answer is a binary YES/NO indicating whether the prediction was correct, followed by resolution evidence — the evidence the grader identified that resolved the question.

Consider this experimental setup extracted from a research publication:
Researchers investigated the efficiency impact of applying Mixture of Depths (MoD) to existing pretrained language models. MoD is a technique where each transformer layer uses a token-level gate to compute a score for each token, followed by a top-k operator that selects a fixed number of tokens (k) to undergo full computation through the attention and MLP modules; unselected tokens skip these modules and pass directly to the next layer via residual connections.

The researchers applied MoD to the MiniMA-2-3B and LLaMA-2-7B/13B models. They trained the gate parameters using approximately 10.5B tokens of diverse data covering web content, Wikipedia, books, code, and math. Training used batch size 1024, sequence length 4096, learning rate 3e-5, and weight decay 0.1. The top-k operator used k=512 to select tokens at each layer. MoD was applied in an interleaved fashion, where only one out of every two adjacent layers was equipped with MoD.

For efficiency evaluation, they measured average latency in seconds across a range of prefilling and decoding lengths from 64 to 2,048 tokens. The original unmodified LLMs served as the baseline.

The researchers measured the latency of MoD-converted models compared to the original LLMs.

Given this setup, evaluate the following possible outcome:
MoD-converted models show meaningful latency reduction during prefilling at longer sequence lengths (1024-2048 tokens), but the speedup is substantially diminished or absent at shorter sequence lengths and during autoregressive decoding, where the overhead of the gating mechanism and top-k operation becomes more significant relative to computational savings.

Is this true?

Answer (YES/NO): NO